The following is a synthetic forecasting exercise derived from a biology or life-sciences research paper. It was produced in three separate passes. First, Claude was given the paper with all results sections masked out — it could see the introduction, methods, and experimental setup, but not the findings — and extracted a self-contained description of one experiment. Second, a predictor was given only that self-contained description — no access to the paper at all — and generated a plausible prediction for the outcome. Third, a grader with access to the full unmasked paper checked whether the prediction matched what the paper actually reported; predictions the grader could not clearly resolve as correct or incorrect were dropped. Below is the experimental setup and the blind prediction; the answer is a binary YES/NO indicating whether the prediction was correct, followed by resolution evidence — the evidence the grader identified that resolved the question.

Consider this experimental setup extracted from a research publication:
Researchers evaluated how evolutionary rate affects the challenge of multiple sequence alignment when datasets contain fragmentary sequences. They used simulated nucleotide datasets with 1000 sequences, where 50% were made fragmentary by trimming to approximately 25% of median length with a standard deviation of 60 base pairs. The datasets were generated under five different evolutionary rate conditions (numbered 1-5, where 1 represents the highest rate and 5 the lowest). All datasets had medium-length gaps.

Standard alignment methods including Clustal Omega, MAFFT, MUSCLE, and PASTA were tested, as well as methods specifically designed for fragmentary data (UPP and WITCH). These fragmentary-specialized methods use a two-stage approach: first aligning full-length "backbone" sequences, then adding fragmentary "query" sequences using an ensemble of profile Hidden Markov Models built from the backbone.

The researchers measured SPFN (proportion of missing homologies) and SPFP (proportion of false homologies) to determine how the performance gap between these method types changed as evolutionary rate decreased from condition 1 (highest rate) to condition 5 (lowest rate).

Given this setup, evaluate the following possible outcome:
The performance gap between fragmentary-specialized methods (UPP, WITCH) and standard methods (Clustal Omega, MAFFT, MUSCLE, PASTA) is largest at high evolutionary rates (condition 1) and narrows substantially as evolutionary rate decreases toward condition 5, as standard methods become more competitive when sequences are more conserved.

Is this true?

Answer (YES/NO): YES